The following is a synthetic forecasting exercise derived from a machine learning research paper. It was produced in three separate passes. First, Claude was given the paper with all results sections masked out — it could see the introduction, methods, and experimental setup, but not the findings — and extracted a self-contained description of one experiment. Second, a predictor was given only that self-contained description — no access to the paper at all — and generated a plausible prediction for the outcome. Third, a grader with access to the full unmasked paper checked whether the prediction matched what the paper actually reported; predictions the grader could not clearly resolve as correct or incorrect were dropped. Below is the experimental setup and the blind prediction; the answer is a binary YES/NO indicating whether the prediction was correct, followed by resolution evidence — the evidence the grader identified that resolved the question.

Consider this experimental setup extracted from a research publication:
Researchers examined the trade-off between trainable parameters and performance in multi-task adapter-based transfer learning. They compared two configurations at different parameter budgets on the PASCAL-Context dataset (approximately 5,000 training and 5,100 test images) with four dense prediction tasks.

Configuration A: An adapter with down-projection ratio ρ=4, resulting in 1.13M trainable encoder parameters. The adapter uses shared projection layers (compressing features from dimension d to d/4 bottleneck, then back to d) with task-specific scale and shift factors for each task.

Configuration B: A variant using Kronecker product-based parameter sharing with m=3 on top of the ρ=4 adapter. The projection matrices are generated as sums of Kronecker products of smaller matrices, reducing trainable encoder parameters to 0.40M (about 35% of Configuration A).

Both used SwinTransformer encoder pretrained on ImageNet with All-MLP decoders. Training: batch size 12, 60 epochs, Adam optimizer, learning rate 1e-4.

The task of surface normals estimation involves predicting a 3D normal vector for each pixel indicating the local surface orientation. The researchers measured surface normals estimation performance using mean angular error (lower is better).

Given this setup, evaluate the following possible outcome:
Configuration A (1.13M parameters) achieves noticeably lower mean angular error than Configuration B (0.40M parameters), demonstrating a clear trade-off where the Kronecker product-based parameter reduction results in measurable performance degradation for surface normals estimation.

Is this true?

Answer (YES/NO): YES